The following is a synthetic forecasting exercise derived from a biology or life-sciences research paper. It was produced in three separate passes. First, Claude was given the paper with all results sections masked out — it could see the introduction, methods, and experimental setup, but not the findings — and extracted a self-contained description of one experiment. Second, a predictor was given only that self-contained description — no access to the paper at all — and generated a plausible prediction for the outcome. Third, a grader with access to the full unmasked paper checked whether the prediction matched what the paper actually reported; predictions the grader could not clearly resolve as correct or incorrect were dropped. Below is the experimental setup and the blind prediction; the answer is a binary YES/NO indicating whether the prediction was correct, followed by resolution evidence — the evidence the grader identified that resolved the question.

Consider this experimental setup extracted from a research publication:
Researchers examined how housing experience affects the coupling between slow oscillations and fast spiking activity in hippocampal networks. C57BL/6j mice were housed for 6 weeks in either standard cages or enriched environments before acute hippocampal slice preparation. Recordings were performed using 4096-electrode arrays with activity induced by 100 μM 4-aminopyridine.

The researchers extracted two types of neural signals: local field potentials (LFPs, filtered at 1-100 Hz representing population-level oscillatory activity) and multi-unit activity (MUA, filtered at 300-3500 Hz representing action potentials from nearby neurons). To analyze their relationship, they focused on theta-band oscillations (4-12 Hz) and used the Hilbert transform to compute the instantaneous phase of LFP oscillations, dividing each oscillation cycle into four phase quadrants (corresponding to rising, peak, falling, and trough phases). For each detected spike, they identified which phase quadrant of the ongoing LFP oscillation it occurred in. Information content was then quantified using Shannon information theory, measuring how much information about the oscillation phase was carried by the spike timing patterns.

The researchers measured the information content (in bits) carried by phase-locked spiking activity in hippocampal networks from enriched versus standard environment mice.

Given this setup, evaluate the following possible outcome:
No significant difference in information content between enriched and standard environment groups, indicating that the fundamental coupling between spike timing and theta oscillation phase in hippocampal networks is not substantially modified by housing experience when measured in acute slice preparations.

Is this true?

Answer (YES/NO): NO